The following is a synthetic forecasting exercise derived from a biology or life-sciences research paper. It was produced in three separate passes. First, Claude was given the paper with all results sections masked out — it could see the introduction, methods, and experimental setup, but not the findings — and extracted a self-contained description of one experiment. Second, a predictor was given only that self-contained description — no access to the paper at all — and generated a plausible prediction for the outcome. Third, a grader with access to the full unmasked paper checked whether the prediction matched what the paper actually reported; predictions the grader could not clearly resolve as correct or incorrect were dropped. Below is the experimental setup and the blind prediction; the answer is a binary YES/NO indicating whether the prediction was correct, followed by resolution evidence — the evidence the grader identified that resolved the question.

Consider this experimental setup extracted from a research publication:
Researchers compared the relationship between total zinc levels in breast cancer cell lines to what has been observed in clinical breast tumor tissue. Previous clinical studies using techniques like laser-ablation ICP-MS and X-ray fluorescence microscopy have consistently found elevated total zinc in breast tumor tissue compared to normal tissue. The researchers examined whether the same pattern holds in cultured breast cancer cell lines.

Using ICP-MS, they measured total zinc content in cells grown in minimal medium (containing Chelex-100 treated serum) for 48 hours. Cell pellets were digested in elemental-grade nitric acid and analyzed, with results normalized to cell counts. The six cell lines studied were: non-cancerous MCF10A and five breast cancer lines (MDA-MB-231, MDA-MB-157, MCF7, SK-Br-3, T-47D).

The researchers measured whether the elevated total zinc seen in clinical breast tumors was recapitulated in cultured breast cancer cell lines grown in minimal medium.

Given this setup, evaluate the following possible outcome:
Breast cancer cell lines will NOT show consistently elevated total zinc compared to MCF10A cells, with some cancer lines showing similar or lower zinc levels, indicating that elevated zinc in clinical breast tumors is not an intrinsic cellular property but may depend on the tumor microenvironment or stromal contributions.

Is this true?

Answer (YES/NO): YES